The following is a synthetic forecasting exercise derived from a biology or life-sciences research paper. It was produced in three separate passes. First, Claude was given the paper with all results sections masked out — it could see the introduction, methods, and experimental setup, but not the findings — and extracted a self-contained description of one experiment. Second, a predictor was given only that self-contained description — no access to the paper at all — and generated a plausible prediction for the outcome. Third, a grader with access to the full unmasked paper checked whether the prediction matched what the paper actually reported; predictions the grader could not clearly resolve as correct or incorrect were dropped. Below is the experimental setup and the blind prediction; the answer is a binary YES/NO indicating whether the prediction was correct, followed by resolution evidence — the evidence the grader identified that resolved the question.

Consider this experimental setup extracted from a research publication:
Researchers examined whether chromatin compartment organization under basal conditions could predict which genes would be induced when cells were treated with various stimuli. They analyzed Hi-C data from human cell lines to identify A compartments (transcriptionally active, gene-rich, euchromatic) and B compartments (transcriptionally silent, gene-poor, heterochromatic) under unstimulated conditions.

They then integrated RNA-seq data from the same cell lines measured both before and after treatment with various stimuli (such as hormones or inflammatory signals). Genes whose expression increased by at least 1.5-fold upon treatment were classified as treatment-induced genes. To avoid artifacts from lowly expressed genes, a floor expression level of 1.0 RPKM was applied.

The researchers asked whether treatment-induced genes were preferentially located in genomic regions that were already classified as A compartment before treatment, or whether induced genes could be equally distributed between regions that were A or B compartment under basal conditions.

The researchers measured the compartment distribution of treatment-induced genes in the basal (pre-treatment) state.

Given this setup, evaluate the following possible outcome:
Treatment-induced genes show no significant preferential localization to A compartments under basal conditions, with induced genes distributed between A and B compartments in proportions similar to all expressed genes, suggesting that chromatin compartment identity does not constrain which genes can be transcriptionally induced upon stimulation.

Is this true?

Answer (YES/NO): NO